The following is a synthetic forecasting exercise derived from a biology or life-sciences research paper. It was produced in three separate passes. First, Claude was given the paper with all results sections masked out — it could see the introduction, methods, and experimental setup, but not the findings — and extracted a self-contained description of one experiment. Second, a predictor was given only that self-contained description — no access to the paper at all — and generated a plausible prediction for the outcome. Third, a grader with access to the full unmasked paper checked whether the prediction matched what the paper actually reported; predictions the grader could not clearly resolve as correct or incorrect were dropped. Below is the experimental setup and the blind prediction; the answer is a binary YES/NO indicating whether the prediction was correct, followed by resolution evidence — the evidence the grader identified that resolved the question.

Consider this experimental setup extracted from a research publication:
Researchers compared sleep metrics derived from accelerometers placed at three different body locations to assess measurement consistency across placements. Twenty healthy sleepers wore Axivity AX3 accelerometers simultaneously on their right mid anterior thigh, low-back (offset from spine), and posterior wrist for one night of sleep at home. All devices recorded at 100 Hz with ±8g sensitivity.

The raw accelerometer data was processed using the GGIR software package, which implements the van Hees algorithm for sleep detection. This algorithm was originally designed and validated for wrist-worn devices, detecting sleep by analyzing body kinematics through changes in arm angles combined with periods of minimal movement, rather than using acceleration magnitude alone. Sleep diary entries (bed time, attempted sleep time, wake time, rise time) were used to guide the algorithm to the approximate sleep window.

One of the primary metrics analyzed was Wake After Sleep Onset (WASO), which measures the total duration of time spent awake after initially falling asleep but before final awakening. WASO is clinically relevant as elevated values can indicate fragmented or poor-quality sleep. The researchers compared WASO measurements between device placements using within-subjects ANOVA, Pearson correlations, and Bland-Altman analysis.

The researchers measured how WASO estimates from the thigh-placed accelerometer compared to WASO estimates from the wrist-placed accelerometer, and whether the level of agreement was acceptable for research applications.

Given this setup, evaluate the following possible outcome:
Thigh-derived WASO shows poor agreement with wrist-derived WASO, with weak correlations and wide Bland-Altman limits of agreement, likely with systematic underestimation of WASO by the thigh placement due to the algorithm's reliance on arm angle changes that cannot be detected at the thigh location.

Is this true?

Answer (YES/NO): NO